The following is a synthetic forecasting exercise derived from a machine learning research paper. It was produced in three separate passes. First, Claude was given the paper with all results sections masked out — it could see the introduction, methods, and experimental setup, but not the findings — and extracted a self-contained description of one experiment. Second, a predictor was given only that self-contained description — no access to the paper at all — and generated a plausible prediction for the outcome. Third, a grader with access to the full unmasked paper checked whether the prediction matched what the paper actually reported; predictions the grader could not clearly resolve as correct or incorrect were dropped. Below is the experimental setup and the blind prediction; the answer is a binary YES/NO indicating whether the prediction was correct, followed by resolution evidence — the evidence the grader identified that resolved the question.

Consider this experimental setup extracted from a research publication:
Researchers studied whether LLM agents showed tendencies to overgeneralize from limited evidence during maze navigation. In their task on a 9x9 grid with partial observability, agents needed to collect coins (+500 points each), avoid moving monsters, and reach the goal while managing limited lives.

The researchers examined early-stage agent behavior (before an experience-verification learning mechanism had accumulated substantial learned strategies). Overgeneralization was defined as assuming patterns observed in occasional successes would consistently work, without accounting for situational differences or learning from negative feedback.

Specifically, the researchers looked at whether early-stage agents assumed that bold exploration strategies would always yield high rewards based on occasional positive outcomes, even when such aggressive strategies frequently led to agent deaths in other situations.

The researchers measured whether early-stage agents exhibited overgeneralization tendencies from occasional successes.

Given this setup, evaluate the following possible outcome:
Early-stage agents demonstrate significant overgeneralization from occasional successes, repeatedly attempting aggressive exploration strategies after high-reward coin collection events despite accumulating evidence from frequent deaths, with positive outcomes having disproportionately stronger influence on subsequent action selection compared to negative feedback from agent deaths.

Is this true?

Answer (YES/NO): YES